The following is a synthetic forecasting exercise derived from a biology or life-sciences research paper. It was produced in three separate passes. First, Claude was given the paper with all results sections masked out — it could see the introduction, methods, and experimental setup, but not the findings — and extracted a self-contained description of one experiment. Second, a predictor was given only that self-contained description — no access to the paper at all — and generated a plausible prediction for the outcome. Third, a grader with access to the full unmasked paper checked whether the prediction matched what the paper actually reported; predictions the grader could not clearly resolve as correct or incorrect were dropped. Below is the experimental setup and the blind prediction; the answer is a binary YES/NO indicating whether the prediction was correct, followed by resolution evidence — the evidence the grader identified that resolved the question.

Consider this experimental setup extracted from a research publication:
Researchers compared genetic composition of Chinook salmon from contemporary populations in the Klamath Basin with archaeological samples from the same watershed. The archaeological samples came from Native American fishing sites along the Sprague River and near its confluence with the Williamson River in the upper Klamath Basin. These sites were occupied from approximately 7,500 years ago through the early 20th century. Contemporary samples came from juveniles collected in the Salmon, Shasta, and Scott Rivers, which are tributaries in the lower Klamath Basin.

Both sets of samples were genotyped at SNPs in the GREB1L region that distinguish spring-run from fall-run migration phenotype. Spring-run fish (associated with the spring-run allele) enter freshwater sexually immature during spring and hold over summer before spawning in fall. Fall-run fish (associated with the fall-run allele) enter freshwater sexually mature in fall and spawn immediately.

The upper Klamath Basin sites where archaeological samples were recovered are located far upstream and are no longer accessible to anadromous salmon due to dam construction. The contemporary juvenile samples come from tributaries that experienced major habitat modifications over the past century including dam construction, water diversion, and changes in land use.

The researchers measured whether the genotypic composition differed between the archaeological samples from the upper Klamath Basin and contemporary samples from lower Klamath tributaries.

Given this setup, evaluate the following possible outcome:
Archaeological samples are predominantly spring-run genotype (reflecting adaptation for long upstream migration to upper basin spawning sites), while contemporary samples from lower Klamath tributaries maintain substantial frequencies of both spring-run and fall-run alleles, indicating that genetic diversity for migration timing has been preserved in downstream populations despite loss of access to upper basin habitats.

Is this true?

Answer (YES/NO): NO